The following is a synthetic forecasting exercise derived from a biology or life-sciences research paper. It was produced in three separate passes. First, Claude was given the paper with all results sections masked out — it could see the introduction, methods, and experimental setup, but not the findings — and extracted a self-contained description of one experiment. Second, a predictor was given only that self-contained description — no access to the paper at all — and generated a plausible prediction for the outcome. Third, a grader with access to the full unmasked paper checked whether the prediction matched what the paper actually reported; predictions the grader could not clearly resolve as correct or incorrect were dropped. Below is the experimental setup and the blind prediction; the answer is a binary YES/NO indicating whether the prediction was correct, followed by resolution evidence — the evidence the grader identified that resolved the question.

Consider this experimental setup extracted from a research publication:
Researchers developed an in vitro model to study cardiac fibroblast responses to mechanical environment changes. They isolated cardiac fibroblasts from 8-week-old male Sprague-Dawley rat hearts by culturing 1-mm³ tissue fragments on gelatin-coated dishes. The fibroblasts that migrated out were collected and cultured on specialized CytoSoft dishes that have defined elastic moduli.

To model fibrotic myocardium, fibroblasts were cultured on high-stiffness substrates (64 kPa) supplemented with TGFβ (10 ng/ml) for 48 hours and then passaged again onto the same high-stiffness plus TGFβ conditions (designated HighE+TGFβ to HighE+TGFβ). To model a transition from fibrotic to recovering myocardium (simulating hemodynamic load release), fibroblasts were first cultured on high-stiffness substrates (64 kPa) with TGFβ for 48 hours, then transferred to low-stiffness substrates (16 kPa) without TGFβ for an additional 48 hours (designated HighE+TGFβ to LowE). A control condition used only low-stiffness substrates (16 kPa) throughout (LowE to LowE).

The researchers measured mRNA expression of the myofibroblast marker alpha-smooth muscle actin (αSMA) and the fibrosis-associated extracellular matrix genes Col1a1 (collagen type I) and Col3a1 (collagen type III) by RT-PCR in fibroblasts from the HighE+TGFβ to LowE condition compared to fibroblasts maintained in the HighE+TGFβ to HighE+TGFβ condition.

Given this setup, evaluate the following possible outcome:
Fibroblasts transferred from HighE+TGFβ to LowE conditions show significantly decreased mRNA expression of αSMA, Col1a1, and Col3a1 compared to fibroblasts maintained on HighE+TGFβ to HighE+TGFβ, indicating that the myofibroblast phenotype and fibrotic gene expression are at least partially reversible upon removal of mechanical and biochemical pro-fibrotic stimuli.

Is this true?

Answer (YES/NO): YES